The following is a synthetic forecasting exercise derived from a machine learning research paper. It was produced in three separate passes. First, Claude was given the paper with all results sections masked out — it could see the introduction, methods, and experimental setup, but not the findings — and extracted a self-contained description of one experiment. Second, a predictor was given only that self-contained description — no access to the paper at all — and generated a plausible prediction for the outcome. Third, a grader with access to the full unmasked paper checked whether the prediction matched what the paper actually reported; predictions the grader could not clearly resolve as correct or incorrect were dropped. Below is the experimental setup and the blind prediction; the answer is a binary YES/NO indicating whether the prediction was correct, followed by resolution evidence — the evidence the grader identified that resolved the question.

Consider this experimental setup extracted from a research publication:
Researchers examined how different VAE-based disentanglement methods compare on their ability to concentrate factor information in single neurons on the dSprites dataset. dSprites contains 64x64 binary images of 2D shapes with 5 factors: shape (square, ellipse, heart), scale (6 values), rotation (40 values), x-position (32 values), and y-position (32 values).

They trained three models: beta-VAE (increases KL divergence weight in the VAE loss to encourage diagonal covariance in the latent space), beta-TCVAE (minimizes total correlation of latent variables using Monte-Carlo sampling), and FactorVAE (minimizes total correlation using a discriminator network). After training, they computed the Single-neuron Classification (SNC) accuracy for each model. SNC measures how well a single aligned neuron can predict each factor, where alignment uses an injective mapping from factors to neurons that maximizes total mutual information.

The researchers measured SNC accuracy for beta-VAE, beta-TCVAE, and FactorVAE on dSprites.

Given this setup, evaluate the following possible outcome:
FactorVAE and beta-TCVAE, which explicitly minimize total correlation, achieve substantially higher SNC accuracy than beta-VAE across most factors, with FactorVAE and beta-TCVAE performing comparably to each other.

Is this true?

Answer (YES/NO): NO